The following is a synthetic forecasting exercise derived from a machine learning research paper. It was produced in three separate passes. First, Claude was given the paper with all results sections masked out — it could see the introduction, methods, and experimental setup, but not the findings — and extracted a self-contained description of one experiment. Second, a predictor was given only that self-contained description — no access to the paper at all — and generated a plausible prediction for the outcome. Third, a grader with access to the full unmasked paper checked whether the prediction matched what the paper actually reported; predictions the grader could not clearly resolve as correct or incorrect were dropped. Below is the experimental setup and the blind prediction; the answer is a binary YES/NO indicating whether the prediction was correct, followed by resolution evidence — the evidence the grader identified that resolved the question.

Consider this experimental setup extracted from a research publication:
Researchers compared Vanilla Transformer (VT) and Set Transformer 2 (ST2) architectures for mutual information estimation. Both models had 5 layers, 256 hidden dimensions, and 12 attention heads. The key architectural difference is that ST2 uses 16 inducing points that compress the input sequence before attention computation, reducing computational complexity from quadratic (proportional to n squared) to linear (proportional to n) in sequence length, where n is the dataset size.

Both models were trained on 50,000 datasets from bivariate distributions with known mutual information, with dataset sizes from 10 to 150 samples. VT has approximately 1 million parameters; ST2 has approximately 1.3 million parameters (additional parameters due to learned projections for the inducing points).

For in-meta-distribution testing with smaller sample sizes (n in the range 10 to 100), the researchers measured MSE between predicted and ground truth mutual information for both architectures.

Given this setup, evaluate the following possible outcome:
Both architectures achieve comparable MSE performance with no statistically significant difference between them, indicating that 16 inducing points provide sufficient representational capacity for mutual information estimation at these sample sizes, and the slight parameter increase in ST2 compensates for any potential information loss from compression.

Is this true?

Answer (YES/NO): YES